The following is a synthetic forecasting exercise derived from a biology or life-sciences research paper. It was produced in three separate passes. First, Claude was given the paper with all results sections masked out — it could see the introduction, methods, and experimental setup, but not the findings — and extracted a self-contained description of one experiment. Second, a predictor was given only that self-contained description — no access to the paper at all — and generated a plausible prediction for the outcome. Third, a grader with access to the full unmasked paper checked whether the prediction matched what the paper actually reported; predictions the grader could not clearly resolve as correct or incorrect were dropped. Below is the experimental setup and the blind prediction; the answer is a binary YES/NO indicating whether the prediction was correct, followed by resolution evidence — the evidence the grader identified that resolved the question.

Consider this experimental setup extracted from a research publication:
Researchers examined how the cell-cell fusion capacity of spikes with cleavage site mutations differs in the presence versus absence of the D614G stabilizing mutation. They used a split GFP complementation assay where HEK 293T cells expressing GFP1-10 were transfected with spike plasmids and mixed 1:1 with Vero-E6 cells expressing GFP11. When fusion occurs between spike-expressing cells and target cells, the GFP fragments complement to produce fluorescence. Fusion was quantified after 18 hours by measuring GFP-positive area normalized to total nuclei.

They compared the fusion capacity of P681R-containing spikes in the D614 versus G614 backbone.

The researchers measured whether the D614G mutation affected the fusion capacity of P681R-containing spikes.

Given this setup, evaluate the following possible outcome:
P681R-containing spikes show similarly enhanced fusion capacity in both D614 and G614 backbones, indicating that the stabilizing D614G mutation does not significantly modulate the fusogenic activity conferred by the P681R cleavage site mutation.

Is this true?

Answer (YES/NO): YES